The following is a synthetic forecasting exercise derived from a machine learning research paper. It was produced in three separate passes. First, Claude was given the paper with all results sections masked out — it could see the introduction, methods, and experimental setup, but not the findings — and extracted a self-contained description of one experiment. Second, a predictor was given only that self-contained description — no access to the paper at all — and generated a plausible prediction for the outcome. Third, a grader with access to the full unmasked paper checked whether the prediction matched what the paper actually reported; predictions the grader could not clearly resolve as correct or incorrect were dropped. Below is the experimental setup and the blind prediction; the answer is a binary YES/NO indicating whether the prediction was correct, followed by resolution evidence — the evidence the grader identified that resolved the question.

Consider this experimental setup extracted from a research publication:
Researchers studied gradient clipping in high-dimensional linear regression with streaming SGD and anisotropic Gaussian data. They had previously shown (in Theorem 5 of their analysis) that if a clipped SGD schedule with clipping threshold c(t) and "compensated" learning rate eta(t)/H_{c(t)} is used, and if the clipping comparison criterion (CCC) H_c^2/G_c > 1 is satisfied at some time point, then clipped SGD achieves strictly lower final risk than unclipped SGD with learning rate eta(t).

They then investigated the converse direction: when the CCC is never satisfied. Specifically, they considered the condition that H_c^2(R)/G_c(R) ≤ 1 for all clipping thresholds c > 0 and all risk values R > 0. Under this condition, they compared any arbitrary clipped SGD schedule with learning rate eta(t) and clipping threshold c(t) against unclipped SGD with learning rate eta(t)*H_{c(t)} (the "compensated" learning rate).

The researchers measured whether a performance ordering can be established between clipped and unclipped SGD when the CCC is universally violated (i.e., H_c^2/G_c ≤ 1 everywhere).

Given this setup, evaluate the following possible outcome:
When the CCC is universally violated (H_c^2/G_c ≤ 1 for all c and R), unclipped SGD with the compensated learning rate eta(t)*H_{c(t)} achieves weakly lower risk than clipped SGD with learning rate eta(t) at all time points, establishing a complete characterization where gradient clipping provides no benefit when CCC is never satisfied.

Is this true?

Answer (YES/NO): NO